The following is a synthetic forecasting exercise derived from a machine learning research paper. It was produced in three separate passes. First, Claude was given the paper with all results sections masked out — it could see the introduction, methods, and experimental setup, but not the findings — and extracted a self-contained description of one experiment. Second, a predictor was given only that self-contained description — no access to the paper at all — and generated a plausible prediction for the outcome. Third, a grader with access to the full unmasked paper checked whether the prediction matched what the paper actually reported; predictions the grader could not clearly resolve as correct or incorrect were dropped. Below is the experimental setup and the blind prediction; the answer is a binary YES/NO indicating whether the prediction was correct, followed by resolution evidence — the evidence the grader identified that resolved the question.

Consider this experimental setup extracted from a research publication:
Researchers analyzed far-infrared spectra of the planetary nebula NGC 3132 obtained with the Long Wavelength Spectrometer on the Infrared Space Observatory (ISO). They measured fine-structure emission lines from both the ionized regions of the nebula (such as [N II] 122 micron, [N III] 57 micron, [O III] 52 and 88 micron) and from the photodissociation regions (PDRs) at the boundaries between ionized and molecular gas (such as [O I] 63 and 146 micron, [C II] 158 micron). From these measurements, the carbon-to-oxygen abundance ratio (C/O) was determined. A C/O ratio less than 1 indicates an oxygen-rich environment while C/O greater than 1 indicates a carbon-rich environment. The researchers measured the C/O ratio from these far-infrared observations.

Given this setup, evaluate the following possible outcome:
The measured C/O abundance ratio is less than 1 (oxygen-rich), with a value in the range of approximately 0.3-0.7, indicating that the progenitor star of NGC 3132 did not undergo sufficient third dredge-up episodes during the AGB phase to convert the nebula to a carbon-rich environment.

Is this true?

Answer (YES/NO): YES